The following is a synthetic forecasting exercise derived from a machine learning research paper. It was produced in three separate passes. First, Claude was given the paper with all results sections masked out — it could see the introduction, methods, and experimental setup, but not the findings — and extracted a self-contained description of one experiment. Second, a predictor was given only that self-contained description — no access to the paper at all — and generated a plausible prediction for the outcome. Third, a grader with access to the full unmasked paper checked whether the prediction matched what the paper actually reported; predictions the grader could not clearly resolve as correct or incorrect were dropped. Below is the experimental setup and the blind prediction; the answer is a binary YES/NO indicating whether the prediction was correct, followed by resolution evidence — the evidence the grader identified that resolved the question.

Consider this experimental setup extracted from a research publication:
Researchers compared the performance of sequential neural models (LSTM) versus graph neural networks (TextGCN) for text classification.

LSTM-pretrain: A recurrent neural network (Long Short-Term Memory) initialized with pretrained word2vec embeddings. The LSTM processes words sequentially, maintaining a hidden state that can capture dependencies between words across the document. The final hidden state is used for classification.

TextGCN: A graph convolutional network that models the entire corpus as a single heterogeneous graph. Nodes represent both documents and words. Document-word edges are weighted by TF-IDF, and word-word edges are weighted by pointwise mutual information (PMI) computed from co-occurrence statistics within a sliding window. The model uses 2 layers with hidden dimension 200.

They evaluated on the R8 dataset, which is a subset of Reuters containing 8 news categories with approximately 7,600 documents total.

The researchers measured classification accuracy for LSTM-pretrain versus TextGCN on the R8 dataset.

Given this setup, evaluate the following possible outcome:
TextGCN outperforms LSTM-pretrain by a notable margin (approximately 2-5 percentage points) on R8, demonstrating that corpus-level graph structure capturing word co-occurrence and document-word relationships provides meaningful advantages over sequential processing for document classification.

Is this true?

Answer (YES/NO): NO